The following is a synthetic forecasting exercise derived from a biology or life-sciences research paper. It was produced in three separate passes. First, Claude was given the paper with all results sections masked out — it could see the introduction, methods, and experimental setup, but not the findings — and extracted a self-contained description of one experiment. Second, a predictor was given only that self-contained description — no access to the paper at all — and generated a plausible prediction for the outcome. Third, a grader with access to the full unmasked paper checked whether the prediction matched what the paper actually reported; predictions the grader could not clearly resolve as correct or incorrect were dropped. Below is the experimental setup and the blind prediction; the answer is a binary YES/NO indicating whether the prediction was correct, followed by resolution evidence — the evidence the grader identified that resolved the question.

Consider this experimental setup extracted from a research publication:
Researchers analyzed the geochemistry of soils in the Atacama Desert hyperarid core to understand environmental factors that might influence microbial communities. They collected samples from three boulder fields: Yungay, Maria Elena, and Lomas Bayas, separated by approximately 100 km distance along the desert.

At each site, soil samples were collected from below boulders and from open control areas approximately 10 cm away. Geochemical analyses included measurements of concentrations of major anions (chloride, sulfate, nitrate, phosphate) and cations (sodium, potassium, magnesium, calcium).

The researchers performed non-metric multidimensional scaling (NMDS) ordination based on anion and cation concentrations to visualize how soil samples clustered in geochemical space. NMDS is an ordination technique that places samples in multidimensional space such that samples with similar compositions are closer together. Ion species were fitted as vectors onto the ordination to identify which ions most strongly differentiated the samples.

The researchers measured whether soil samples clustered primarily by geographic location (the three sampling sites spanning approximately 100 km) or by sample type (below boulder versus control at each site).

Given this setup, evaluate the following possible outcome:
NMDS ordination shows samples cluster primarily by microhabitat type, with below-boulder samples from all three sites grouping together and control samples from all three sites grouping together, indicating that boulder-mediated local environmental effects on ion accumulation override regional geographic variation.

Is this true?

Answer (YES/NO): NO